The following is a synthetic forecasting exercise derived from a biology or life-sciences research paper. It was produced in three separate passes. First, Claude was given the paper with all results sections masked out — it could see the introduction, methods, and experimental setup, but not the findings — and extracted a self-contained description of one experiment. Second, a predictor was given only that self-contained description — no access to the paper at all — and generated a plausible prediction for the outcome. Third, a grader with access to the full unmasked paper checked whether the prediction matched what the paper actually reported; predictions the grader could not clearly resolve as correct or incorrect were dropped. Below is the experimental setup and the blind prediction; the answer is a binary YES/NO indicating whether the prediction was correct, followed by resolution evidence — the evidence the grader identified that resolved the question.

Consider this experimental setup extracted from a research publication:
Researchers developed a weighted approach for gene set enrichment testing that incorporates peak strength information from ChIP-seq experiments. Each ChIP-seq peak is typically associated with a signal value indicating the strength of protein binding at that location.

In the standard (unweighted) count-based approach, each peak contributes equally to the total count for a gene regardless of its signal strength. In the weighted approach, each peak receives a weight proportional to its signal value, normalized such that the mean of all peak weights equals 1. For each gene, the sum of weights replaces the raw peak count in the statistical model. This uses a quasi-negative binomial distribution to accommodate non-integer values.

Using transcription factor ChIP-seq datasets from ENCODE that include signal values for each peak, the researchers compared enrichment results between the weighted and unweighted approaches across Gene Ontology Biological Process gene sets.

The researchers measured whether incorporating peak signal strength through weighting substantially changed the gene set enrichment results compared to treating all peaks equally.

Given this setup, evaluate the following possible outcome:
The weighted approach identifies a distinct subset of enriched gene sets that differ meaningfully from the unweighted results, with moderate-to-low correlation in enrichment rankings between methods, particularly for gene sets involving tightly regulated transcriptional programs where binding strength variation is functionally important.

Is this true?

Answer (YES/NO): NO